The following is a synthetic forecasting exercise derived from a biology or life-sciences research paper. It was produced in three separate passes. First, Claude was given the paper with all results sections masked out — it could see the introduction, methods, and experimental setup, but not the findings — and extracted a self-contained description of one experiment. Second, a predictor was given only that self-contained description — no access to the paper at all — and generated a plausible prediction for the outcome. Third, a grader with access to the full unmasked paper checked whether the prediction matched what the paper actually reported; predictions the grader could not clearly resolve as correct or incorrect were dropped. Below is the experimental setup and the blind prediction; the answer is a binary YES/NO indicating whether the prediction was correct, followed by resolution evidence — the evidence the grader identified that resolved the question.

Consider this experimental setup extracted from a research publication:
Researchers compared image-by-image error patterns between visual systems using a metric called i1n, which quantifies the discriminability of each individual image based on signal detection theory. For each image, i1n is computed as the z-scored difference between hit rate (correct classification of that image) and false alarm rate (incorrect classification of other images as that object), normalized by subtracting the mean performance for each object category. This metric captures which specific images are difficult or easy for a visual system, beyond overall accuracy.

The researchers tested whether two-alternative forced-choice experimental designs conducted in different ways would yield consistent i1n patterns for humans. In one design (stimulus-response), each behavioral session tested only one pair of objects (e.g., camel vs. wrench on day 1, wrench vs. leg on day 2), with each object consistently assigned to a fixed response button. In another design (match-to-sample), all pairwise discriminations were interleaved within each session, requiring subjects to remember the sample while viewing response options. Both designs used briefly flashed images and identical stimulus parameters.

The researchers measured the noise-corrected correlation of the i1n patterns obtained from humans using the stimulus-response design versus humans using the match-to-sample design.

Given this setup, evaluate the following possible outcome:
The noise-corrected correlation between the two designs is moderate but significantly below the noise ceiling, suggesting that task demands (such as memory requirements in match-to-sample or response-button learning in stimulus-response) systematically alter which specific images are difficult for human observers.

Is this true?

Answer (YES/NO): NO